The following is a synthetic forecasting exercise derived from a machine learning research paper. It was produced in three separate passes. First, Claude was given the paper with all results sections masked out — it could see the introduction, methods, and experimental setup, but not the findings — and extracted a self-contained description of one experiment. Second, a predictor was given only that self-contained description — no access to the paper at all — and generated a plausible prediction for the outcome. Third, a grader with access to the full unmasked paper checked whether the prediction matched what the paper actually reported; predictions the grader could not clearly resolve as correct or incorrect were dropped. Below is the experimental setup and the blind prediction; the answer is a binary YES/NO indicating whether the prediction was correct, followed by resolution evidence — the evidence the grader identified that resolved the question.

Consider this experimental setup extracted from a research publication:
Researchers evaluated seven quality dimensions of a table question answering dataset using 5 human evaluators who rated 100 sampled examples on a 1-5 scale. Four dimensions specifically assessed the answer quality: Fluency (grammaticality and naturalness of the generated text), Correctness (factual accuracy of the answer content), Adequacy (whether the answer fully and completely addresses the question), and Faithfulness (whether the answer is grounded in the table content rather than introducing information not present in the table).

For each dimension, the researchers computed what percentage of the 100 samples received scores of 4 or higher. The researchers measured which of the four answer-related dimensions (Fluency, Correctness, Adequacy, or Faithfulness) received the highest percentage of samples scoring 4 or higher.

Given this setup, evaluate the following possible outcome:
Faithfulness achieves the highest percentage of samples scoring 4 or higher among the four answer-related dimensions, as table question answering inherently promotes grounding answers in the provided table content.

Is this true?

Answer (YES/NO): YES